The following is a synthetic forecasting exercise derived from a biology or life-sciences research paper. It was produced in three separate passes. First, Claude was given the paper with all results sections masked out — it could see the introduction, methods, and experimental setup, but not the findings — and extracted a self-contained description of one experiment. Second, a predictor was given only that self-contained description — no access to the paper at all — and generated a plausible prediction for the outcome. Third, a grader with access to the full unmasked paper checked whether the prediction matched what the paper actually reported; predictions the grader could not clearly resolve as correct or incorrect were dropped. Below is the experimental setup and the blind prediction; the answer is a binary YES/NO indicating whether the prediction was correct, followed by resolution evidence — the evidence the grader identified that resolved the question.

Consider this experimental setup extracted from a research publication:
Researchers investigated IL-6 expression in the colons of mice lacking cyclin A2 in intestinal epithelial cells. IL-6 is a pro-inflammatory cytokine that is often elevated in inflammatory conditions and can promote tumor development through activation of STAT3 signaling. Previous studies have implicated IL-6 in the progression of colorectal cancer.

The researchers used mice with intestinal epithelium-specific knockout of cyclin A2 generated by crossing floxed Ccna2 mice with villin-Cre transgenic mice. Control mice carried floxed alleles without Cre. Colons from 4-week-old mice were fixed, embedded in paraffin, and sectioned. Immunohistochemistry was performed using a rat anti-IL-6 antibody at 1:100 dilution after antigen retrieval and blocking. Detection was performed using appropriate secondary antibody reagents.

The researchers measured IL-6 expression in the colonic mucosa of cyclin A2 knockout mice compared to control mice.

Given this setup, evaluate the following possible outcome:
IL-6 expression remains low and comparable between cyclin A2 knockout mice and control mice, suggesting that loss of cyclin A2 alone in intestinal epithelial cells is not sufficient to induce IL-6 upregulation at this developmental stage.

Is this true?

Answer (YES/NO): NO